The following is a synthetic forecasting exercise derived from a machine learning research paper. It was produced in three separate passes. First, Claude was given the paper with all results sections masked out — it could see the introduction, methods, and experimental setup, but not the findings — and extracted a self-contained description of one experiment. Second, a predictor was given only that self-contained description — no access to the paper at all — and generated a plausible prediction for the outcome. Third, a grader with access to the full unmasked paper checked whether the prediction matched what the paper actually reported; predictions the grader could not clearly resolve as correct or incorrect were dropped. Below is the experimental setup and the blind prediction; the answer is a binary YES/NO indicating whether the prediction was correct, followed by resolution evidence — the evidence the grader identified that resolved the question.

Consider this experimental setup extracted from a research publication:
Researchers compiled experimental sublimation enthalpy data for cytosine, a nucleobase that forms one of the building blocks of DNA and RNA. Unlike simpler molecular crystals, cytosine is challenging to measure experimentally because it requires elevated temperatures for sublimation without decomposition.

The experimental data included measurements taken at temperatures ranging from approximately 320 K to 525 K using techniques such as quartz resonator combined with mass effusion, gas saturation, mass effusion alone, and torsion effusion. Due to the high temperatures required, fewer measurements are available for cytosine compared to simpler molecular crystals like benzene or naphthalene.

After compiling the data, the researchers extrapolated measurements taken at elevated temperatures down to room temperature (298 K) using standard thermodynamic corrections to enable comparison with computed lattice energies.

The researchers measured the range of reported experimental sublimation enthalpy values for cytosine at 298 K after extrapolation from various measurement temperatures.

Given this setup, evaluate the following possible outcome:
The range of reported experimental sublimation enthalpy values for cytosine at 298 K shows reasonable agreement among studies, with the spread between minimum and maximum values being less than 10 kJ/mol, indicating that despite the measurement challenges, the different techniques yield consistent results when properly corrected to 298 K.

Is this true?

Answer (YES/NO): NO